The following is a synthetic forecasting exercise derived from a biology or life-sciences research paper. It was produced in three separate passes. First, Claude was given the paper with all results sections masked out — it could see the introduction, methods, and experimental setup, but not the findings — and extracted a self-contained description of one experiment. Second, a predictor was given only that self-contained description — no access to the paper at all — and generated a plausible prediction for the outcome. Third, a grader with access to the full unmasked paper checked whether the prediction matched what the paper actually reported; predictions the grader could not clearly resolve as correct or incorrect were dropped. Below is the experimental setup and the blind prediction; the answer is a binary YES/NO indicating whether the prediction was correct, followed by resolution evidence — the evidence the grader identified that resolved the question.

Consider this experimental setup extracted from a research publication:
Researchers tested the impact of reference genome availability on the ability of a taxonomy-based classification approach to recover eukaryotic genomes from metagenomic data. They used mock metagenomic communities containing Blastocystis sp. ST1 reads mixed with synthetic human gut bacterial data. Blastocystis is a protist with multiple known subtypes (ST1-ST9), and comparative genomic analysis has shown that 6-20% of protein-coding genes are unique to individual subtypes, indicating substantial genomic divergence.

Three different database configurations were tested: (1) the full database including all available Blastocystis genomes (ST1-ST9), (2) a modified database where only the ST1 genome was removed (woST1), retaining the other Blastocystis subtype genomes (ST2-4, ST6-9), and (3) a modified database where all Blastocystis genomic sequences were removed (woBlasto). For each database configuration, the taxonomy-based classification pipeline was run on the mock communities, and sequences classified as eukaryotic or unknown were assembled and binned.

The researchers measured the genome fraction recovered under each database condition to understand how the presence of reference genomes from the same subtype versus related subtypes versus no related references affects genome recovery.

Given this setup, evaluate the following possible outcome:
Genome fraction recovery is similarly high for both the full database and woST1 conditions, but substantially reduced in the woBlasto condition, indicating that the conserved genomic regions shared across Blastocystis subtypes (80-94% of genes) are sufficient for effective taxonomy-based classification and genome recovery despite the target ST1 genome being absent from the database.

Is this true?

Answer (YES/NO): NO